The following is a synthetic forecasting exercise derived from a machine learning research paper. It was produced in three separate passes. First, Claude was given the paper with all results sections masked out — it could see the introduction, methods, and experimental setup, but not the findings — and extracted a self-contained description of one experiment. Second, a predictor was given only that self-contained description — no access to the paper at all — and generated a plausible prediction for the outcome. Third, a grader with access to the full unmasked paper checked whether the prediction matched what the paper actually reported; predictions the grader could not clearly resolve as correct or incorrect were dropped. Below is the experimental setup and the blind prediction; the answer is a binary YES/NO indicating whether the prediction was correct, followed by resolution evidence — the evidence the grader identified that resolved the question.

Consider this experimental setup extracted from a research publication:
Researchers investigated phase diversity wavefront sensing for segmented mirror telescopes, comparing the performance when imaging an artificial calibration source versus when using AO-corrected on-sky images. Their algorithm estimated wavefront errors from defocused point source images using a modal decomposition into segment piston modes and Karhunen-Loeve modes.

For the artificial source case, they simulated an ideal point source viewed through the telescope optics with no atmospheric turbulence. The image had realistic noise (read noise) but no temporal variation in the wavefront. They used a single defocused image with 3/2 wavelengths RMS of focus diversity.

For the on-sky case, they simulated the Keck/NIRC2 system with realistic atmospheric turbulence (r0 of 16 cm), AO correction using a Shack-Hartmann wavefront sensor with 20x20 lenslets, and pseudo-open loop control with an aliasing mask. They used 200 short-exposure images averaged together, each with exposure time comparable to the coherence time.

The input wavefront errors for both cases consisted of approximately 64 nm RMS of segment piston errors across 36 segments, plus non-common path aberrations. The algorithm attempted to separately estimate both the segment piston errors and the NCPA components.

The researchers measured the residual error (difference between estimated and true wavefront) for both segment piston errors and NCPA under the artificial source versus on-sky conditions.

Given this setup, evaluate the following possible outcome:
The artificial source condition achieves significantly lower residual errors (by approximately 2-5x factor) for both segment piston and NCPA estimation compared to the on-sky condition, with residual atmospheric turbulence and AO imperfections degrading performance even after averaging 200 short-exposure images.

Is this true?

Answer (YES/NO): YES